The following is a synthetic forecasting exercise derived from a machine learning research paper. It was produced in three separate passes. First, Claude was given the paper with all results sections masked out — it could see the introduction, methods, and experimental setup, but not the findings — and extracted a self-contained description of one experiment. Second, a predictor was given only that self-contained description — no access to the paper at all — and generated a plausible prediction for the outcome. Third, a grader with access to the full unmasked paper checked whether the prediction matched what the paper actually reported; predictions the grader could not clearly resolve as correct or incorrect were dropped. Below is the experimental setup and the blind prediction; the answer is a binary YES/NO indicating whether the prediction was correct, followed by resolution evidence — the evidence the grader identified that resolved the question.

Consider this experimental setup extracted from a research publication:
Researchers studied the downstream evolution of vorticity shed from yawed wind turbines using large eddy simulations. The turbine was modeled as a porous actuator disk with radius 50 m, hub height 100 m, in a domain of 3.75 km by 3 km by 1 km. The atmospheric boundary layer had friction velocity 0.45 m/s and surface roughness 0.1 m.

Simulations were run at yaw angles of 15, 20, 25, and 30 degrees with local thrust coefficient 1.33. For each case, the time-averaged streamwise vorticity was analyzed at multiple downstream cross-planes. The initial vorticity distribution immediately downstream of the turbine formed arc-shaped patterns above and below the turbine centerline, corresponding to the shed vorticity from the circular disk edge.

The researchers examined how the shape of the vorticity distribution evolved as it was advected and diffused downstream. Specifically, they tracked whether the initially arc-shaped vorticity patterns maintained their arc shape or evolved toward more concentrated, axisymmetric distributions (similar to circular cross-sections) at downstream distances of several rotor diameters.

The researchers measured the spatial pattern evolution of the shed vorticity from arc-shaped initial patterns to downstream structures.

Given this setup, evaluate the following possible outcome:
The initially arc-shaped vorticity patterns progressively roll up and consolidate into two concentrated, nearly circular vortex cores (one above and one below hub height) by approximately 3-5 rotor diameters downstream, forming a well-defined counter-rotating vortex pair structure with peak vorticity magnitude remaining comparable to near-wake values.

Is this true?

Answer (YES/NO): NO